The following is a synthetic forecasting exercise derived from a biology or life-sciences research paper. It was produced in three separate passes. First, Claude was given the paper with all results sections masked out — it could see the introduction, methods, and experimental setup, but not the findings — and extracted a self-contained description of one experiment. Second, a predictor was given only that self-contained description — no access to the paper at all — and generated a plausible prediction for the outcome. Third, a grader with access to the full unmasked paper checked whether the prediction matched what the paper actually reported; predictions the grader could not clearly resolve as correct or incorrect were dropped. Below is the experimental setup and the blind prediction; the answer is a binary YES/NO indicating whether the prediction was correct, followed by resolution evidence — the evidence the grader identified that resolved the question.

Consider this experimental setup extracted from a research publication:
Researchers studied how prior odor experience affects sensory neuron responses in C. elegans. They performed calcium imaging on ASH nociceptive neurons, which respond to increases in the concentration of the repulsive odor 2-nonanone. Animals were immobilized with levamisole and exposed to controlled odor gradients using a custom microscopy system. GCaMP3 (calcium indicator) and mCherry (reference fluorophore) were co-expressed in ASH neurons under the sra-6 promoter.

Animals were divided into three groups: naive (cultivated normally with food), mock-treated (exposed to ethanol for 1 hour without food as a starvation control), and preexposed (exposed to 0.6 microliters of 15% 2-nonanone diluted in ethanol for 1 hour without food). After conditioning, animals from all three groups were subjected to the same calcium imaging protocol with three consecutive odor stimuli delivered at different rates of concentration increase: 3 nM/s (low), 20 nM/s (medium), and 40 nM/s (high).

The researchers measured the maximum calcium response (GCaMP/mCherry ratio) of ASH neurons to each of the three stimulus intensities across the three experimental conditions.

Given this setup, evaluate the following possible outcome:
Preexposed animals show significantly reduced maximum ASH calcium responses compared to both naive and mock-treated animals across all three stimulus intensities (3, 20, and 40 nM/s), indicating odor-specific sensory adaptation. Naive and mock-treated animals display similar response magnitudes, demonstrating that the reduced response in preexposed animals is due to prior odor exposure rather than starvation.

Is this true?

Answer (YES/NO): NO